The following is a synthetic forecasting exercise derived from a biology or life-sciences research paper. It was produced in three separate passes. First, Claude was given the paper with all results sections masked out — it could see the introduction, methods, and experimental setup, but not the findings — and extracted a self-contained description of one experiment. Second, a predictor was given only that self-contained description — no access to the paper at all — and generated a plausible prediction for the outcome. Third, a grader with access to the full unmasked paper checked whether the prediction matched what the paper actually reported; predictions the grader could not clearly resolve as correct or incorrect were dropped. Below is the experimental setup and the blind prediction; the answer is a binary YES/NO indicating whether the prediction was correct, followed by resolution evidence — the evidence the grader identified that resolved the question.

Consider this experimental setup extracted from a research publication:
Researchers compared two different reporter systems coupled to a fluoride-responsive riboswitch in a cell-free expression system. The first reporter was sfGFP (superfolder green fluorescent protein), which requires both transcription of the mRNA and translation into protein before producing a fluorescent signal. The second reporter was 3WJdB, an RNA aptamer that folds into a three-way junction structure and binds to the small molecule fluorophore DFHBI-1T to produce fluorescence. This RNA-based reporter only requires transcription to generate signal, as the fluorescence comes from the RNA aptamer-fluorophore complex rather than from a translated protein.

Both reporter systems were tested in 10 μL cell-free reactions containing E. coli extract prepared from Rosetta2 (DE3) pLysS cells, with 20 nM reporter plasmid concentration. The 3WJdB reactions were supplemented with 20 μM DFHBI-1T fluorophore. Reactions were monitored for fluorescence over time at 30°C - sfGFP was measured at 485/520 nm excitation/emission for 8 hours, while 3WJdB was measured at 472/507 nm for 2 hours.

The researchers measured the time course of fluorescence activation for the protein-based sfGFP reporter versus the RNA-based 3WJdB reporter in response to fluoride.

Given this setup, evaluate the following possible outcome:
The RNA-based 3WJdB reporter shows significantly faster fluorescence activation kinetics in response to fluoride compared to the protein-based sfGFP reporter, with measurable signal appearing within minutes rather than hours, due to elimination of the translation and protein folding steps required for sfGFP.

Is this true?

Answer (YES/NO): YES